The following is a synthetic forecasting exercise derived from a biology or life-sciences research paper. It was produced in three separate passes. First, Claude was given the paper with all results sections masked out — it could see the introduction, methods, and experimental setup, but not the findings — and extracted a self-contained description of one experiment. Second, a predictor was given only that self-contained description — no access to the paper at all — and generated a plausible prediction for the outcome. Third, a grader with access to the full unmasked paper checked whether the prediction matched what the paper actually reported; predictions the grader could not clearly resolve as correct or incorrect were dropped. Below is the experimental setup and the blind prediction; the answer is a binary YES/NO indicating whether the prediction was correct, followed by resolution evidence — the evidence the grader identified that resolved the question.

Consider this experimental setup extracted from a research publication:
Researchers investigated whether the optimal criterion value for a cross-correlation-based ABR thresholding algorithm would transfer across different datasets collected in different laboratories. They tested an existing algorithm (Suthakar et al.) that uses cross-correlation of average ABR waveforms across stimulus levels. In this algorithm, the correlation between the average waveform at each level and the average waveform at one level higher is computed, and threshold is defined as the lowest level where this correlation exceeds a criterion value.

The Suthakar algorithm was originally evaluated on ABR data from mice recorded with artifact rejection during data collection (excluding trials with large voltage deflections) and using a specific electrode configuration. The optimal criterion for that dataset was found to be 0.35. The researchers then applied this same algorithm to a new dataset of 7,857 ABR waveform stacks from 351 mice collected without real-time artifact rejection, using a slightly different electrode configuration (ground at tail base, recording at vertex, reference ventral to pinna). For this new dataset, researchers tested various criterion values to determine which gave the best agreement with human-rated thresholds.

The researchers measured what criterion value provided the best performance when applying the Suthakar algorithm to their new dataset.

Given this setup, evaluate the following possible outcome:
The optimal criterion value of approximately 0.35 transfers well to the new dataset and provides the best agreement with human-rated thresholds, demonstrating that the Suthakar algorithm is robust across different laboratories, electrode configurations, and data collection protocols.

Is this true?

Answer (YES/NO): NO